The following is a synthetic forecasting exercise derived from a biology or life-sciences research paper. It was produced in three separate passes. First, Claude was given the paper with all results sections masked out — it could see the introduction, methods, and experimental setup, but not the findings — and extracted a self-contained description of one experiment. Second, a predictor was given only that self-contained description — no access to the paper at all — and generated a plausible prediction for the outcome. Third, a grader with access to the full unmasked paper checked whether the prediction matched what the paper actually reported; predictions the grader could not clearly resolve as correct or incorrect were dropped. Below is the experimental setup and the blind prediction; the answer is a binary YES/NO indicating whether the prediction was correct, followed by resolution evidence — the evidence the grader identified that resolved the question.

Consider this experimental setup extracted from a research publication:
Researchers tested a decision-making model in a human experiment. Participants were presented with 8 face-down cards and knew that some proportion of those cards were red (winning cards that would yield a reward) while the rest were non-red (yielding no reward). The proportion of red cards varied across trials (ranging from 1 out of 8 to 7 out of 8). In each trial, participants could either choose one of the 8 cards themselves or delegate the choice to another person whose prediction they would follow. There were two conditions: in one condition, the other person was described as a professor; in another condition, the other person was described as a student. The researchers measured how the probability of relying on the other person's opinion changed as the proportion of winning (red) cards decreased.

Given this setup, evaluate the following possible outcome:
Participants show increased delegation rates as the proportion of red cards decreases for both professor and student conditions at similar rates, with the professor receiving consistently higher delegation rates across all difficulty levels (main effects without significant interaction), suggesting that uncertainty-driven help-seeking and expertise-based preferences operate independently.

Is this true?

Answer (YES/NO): NO